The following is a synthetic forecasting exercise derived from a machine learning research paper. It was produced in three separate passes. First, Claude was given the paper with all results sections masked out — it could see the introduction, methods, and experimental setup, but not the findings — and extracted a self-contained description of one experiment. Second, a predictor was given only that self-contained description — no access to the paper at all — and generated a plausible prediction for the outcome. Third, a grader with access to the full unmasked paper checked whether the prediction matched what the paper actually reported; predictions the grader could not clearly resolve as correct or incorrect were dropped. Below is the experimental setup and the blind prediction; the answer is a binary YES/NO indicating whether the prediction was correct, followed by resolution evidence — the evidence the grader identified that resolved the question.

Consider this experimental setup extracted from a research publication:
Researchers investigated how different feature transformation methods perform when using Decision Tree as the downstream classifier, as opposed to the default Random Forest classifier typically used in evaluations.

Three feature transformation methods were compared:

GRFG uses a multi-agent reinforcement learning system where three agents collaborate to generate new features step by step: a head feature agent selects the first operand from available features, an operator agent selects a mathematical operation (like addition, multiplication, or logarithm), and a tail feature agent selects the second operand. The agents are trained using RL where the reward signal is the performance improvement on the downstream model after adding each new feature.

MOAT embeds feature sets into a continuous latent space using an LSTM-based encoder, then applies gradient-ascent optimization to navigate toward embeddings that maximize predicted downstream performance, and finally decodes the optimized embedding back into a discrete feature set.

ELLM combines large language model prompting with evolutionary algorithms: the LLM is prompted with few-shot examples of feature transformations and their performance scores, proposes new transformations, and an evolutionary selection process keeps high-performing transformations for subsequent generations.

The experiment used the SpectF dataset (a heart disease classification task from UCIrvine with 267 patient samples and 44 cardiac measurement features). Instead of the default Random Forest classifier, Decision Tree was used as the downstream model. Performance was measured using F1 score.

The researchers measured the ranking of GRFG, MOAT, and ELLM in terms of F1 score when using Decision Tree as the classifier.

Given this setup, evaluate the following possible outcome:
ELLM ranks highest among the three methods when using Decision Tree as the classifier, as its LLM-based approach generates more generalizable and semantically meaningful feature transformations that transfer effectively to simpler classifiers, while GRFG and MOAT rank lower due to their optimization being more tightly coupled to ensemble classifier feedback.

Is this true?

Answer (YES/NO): NO